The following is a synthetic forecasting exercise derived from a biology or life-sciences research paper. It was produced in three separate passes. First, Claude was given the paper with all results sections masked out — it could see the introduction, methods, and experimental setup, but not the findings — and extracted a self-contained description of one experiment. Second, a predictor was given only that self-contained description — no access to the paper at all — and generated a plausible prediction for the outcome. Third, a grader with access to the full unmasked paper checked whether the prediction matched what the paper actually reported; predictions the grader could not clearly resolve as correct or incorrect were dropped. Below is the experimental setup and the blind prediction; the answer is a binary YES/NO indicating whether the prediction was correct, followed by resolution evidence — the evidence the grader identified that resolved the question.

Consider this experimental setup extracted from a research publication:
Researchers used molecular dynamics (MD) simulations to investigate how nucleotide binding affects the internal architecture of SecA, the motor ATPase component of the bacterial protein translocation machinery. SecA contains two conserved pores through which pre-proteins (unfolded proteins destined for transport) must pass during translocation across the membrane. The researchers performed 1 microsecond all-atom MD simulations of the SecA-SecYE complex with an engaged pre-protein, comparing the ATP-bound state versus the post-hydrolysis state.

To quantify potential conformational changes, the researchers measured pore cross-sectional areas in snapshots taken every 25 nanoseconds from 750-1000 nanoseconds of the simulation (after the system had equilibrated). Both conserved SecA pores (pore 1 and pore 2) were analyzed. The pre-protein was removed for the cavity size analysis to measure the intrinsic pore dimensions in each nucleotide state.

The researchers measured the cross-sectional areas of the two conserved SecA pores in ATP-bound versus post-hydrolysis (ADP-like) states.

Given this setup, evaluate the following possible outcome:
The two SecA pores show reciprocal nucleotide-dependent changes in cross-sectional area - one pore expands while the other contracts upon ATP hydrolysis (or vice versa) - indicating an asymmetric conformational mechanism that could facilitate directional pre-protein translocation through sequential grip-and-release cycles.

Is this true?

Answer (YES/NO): NO